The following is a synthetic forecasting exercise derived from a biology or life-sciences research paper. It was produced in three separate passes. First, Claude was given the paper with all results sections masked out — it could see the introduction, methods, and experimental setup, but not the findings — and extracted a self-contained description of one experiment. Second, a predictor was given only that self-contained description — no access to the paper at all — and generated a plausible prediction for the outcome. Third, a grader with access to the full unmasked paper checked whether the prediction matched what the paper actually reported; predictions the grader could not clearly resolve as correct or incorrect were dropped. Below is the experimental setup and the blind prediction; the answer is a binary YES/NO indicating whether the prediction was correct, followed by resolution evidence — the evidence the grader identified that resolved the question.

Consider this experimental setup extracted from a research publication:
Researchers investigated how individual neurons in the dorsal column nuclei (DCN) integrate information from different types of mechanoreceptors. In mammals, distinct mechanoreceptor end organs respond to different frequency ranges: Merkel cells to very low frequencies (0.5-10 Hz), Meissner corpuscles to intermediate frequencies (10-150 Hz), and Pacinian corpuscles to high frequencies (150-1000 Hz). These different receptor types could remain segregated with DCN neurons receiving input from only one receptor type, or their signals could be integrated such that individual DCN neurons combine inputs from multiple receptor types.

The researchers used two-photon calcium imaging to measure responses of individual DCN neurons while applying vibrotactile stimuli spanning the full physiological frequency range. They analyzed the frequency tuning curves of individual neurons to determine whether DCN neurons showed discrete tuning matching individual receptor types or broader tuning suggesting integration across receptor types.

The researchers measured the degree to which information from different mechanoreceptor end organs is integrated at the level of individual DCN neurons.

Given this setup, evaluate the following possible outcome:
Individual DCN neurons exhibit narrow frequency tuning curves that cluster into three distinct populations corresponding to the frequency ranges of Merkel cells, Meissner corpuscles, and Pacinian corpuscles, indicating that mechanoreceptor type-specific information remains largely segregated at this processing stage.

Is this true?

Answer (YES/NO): NO